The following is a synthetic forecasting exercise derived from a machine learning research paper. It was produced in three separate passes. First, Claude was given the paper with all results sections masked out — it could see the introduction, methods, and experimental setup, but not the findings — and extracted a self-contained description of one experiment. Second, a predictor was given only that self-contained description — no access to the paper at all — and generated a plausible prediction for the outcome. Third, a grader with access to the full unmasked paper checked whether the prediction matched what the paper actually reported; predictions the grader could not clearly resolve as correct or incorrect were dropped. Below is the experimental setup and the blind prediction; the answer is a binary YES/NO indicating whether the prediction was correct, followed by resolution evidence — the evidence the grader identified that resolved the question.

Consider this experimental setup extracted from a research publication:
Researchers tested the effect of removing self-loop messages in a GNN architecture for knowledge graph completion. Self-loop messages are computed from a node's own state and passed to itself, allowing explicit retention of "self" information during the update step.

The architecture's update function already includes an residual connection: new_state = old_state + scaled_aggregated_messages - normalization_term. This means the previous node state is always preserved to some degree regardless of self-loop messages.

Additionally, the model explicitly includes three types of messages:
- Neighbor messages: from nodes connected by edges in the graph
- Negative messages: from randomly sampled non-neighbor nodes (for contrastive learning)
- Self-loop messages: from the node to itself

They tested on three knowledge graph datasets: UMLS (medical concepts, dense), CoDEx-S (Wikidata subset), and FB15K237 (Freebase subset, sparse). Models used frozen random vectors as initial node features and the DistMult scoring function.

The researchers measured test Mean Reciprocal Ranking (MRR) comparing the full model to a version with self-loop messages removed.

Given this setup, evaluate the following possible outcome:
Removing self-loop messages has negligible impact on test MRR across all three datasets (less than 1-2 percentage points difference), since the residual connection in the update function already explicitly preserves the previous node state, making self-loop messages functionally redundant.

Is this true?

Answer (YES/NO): NO